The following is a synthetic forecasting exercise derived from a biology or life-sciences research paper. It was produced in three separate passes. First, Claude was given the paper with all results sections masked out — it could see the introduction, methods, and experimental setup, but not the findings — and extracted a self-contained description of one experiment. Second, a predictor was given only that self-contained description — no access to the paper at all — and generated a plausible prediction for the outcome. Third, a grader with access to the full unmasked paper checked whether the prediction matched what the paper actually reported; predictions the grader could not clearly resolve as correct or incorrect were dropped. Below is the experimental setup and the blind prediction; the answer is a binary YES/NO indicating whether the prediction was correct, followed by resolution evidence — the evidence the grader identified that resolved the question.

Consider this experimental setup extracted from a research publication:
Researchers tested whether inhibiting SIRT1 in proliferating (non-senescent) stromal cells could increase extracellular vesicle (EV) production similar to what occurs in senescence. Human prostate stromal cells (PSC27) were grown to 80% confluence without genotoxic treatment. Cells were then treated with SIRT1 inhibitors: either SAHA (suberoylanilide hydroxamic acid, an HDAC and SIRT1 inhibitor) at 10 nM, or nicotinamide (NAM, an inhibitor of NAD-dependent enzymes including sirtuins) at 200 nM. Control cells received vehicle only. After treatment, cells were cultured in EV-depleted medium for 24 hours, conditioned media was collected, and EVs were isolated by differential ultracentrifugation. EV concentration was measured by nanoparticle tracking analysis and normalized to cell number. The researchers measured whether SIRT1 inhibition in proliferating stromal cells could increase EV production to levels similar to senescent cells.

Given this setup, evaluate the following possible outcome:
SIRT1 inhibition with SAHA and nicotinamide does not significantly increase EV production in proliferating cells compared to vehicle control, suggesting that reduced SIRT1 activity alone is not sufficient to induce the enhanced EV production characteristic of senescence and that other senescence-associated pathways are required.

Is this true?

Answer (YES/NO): NO